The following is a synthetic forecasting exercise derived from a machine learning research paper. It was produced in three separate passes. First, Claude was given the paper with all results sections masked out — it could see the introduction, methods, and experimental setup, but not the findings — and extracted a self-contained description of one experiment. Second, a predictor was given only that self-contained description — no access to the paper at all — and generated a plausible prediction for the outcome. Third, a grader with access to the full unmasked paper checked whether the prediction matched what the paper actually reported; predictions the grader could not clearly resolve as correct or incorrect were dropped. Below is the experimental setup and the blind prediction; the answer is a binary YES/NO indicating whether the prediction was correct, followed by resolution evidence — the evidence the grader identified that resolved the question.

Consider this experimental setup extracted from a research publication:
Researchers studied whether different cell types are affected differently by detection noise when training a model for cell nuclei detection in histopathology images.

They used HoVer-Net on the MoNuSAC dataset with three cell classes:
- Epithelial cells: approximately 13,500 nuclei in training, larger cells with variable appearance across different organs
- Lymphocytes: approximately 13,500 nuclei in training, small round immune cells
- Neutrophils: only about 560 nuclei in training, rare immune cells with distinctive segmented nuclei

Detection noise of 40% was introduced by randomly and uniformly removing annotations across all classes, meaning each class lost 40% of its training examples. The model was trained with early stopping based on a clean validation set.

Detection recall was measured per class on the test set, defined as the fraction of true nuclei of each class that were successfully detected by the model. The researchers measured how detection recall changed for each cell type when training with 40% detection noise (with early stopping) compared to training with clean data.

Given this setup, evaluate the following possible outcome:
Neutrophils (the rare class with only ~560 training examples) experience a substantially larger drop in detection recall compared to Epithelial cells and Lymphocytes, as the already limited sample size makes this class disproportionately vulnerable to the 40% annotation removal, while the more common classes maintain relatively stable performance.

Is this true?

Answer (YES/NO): YES